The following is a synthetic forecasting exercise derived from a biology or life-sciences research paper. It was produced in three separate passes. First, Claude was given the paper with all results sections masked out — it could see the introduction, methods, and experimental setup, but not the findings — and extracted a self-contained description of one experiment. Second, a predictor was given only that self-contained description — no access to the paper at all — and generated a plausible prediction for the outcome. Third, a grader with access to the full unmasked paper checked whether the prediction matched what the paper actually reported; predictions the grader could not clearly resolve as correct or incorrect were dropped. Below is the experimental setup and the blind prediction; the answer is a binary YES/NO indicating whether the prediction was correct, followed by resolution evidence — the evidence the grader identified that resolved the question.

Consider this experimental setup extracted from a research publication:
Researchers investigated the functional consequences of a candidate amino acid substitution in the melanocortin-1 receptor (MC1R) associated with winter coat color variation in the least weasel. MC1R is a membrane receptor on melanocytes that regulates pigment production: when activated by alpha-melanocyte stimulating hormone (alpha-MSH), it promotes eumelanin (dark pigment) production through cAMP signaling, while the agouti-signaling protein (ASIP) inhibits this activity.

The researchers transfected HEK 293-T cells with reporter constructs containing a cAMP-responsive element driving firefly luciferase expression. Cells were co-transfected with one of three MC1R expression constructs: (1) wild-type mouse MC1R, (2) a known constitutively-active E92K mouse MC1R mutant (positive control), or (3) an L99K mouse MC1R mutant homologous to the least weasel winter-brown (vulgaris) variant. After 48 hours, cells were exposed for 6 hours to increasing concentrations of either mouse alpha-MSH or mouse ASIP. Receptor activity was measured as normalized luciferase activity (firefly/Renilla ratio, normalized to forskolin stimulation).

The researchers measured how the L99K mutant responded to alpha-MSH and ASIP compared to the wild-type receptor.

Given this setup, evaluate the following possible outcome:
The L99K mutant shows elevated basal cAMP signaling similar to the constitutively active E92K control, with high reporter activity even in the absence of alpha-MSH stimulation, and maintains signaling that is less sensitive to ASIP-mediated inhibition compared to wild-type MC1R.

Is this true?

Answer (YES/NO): YES